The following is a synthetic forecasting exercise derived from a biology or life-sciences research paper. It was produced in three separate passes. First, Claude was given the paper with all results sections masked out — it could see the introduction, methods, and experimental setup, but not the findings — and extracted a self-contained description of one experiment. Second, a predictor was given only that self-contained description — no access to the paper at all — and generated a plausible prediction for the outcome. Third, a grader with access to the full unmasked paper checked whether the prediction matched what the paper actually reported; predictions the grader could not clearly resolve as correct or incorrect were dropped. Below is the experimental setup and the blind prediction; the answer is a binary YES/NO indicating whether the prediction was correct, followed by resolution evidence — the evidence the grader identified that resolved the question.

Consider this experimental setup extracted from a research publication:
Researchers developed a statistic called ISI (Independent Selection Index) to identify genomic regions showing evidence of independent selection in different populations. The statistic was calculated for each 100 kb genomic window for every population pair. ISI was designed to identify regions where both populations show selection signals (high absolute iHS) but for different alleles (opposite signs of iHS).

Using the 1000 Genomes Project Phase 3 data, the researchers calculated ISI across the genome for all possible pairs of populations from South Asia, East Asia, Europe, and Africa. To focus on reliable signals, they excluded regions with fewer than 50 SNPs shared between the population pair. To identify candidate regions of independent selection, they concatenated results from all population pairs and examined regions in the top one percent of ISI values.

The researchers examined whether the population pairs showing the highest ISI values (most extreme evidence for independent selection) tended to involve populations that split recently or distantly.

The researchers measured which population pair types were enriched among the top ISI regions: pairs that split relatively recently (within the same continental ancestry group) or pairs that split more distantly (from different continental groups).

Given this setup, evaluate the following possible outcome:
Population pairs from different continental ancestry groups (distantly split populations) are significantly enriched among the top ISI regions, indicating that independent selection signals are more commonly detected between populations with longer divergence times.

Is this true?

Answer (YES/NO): YES